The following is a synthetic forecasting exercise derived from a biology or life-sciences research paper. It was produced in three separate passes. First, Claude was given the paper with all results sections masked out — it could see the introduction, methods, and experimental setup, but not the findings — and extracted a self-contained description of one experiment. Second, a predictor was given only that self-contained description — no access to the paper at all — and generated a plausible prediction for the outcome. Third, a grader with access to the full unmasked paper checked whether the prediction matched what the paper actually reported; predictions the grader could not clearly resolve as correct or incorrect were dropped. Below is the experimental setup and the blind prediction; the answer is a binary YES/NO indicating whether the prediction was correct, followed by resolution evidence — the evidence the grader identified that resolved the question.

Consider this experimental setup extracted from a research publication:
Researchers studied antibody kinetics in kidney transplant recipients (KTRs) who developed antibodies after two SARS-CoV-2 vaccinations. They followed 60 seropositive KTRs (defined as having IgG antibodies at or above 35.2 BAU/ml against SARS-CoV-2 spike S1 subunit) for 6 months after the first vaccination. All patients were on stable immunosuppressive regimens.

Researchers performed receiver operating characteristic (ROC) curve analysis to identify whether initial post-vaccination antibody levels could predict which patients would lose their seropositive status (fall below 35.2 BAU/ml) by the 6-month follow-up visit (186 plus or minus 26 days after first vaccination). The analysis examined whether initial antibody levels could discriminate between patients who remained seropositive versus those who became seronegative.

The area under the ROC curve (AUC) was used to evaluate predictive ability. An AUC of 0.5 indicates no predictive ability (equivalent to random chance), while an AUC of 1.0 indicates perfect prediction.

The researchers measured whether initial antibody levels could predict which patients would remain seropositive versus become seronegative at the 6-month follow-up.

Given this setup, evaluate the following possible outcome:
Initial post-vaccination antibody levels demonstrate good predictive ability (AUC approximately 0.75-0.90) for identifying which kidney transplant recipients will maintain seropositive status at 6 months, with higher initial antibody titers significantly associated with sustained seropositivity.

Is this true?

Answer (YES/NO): YES